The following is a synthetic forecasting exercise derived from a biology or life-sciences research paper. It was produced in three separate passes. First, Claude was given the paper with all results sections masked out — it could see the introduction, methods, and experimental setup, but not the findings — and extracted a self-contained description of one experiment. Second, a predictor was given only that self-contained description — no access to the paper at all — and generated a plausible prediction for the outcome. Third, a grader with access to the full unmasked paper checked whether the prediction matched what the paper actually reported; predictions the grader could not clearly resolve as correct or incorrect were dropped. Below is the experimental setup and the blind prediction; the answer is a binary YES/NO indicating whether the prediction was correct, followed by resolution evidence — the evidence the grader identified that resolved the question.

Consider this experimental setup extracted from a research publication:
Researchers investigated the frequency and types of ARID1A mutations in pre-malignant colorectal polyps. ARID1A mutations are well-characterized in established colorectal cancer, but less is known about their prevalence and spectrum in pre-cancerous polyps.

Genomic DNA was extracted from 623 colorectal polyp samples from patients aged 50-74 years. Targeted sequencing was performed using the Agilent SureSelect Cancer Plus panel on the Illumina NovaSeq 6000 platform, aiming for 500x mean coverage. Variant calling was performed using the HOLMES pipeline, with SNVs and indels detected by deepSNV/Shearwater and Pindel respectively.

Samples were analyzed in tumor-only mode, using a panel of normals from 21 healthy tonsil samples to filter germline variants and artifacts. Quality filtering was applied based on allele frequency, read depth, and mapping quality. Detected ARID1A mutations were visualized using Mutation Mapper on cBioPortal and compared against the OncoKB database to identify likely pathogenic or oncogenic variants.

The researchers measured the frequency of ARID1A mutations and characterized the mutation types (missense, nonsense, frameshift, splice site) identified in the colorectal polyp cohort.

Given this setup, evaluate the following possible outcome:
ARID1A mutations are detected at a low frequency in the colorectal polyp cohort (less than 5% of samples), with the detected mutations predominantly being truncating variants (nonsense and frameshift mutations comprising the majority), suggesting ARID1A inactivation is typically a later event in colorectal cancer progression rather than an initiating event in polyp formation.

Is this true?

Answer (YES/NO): NO